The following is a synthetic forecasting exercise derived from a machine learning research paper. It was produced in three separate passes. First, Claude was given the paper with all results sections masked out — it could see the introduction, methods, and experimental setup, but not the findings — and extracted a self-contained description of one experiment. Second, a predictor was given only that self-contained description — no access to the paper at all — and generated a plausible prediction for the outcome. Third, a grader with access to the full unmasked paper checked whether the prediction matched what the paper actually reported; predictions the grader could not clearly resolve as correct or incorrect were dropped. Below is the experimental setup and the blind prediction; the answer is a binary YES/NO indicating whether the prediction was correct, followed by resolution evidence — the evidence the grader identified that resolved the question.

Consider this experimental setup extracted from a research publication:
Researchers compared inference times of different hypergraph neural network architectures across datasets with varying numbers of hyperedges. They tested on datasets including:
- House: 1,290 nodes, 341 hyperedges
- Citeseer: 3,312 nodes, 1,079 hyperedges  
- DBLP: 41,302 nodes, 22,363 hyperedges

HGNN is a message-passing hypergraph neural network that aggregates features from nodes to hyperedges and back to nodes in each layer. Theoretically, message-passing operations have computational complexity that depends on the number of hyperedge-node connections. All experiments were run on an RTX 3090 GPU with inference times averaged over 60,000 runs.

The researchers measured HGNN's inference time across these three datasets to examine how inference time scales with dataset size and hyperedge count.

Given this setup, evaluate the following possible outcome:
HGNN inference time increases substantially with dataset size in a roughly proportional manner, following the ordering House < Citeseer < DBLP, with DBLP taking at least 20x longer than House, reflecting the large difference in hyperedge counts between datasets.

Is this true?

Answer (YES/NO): NO